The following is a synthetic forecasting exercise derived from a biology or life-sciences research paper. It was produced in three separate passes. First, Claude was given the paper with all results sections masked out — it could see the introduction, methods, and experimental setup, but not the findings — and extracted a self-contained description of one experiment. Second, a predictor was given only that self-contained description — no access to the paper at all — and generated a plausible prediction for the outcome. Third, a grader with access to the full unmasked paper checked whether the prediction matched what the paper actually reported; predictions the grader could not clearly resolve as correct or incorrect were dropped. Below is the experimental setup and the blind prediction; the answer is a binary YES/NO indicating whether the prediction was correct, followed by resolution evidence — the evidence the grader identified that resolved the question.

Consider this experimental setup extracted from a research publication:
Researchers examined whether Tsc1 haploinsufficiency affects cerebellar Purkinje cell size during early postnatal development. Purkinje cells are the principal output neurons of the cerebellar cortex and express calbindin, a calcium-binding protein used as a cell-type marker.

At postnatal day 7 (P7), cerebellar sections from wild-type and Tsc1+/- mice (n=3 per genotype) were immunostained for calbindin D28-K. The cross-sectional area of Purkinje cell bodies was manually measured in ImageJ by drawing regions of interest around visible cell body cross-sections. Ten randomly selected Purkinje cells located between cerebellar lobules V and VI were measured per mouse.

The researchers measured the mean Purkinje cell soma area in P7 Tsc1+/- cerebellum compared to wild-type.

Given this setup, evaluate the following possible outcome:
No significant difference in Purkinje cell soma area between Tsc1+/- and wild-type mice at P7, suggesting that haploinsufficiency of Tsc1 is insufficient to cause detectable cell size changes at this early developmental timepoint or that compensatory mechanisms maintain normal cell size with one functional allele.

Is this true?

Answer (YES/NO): YES